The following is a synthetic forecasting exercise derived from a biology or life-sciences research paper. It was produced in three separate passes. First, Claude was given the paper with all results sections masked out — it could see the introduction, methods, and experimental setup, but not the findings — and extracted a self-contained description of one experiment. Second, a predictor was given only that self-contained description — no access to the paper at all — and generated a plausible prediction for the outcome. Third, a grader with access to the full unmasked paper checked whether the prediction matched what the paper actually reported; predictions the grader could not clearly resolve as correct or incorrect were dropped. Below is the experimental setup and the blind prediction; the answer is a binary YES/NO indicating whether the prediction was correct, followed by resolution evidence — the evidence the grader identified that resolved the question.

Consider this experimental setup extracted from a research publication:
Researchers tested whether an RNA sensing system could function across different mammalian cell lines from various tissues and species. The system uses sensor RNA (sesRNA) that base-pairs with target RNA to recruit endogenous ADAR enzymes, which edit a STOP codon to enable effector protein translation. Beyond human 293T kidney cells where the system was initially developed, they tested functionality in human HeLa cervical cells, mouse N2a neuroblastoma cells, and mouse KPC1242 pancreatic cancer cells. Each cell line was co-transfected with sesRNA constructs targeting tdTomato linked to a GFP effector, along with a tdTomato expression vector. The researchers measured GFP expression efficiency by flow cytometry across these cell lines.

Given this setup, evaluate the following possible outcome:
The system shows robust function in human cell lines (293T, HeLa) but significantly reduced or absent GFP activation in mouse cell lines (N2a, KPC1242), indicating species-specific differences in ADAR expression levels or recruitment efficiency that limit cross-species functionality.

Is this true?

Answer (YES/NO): NO